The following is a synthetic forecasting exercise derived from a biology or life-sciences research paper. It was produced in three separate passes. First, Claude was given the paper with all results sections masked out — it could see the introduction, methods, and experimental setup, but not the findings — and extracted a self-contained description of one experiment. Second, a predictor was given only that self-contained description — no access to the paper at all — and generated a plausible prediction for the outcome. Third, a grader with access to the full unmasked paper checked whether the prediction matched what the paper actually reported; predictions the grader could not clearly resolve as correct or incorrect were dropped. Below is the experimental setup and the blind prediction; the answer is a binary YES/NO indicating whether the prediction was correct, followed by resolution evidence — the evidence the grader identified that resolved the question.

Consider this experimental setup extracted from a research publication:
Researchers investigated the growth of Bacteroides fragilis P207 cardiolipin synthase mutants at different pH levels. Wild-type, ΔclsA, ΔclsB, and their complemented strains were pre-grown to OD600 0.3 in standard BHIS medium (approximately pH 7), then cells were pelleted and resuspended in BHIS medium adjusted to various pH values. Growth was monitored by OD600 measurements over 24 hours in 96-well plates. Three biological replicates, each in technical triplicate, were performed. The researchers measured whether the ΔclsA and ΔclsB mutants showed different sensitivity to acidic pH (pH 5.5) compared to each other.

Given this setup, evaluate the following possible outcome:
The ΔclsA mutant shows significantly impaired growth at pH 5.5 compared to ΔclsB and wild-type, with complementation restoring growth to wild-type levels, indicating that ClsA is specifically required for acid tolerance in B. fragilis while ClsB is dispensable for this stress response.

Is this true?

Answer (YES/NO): NO